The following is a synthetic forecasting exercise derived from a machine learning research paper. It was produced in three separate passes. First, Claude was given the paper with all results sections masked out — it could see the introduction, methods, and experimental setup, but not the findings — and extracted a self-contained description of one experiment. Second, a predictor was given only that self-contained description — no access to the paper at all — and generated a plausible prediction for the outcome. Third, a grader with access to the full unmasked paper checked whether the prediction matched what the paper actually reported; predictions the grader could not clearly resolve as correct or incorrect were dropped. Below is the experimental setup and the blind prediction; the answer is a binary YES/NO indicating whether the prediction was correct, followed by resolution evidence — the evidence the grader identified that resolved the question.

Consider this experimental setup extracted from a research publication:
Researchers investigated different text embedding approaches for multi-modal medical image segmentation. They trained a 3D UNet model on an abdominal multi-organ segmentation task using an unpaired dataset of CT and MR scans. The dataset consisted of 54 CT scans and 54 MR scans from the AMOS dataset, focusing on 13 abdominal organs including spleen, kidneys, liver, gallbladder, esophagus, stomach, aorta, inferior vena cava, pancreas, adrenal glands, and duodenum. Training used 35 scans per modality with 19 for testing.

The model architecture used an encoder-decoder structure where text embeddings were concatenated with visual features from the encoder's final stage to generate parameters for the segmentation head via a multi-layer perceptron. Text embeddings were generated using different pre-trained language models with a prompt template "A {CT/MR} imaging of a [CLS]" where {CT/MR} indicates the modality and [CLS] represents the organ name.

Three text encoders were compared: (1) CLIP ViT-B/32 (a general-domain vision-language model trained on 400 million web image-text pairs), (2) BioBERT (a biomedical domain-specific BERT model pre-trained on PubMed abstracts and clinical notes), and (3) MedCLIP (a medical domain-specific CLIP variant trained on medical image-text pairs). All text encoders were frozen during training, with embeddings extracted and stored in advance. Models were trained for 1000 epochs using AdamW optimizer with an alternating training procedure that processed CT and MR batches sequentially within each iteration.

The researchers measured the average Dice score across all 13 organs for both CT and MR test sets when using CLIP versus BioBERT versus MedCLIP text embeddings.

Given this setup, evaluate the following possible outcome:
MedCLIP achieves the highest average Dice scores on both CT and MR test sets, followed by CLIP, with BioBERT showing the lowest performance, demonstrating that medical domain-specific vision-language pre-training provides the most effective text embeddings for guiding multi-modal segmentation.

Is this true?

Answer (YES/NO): NO